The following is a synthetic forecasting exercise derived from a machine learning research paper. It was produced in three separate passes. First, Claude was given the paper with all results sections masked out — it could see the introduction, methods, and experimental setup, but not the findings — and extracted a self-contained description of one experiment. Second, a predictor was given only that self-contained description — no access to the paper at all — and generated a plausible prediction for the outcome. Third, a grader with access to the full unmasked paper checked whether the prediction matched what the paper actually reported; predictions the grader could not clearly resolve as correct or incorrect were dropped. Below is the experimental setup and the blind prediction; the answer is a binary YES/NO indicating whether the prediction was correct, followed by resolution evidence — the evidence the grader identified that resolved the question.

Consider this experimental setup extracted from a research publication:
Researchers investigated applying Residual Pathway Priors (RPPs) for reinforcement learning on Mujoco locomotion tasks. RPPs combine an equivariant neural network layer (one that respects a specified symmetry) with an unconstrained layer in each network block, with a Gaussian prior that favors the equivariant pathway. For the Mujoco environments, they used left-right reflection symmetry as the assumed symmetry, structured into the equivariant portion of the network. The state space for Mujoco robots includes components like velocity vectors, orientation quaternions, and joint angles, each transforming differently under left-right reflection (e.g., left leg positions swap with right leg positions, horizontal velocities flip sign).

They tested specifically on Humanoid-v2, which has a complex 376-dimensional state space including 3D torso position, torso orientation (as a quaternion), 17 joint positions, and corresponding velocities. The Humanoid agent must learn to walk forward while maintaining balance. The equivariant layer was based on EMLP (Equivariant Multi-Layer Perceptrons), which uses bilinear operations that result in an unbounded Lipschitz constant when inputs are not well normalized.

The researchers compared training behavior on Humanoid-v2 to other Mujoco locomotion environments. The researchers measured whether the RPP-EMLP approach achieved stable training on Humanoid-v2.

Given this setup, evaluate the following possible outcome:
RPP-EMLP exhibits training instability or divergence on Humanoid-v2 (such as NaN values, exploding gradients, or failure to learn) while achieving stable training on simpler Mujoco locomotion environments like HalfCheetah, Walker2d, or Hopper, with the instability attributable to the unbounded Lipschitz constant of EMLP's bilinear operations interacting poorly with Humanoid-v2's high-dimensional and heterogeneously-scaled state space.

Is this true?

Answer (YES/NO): YES